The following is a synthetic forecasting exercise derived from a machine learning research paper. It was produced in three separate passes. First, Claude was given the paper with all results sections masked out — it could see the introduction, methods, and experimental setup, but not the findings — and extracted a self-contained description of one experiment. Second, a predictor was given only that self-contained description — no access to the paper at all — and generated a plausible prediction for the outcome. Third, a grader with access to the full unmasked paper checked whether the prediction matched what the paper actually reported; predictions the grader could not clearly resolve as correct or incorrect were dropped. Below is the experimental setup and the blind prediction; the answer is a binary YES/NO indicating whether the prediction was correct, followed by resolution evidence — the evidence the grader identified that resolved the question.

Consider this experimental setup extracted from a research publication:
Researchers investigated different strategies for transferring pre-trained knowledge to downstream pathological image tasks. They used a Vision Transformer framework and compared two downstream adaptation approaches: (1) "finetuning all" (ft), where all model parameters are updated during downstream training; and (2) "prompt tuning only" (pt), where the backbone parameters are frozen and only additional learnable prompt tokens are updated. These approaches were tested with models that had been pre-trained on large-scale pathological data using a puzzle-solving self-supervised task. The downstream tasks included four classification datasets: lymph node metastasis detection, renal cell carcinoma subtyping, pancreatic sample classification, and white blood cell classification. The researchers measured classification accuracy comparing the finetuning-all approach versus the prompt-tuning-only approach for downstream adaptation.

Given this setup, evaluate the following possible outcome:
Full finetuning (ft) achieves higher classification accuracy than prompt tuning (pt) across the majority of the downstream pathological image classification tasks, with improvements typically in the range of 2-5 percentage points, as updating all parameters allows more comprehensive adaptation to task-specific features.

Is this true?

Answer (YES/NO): NO